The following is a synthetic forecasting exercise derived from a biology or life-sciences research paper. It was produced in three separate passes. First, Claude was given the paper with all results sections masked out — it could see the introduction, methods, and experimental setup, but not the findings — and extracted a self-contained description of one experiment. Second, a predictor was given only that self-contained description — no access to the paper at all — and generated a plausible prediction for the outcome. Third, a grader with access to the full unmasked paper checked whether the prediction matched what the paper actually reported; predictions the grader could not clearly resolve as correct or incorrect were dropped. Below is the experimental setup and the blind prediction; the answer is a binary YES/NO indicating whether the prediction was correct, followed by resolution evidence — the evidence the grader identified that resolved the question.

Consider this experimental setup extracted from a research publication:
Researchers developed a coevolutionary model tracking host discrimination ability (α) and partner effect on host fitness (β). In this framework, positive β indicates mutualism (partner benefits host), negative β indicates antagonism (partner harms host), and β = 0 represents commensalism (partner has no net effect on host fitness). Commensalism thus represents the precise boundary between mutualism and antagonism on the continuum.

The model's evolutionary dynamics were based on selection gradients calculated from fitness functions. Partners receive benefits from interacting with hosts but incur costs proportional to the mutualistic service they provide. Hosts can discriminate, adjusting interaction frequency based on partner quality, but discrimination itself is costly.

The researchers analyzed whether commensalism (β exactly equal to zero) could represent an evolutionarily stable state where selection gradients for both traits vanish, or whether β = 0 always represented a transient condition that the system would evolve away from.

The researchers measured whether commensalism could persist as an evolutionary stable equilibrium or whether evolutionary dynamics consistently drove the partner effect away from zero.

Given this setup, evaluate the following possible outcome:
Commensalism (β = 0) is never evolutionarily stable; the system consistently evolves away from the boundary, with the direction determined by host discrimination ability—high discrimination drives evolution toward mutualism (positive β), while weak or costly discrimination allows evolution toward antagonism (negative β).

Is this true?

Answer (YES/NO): NO